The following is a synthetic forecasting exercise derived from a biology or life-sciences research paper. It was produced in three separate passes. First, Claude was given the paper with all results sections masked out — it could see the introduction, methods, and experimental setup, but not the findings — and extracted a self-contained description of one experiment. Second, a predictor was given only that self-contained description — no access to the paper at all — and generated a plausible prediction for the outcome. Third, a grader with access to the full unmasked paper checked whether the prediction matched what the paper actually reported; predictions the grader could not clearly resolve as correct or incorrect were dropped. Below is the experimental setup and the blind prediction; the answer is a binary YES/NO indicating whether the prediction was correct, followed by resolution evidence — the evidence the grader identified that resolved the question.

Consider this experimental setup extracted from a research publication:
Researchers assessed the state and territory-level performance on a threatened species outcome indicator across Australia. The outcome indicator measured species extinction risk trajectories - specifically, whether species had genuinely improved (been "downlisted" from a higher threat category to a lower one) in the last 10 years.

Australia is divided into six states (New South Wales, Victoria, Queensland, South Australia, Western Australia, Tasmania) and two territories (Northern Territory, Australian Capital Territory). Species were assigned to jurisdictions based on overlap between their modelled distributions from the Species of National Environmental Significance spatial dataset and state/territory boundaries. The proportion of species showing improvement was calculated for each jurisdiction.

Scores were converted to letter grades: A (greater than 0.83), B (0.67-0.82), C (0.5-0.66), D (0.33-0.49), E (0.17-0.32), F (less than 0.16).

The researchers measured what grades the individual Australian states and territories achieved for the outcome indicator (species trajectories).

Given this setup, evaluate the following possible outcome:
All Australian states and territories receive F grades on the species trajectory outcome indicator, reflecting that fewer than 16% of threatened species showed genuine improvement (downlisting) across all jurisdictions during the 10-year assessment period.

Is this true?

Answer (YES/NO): YES